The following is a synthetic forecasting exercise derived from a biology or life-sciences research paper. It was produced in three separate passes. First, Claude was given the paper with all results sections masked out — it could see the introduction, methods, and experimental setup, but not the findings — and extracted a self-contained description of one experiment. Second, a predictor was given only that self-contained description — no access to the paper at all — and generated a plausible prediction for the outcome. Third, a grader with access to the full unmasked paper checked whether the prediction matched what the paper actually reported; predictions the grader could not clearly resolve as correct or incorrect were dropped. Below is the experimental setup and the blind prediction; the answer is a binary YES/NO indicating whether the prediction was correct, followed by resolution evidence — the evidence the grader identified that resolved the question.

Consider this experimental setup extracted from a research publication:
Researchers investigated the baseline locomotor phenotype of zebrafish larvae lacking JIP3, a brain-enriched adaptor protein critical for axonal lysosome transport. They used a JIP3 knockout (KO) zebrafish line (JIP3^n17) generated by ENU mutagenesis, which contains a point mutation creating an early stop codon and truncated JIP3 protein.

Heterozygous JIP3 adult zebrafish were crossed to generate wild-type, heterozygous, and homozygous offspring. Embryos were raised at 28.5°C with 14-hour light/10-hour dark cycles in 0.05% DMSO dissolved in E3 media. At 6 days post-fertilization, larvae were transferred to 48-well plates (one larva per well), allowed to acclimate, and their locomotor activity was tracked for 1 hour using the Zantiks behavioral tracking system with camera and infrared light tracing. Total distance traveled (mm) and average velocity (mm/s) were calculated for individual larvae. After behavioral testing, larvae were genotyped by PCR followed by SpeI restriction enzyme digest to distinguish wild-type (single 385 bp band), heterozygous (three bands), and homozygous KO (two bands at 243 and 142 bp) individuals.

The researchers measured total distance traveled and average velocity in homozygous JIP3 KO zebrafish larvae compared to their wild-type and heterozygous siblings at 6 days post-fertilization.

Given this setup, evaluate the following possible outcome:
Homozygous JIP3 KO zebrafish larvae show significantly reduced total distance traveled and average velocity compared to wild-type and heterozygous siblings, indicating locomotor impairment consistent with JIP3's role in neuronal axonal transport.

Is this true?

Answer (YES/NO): YES